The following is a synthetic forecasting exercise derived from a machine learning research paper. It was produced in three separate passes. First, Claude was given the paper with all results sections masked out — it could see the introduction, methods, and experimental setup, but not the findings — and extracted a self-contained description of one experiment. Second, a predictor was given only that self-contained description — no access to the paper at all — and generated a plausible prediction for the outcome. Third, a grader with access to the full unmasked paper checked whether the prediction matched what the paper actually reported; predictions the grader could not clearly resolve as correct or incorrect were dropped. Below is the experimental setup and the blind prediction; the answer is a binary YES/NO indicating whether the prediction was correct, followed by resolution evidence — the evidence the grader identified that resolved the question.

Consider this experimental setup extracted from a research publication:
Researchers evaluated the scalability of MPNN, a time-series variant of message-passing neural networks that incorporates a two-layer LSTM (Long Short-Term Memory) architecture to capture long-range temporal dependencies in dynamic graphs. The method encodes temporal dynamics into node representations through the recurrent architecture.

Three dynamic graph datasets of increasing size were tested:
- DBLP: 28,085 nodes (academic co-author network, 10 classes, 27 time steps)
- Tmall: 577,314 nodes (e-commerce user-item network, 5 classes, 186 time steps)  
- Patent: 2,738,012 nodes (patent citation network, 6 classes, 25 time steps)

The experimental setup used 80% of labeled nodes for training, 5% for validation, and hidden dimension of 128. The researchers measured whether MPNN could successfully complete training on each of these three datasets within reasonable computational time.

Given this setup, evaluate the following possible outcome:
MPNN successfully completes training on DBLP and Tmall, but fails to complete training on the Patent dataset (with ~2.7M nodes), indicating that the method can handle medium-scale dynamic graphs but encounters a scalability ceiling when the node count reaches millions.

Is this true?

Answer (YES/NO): YES